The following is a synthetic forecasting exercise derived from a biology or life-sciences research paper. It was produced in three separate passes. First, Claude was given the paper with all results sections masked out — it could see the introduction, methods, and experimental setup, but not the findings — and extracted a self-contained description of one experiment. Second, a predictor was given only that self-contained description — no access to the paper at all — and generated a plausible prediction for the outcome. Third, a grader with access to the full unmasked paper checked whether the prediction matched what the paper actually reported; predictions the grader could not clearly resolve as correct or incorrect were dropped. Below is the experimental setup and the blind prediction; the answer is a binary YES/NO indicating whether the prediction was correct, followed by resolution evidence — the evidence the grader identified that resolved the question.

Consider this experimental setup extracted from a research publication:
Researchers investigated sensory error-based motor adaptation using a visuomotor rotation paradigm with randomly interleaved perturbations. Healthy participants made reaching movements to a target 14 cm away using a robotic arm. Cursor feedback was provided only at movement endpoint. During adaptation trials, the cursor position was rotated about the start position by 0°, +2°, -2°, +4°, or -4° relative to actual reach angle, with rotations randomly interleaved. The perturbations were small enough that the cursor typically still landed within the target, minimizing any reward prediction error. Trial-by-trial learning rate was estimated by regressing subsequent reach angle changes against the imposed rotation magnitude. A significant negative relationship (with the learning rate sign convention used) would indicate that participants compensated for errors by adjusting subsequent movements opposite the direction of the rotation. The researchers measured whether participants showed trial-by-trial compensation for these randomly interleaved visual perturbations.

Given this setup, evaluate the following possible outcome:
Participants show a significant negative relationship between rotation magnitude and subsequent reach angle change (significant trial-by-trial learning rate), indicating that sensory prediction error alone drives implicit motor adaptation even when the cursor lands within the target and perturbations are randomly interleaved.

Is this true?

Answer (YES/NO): YES